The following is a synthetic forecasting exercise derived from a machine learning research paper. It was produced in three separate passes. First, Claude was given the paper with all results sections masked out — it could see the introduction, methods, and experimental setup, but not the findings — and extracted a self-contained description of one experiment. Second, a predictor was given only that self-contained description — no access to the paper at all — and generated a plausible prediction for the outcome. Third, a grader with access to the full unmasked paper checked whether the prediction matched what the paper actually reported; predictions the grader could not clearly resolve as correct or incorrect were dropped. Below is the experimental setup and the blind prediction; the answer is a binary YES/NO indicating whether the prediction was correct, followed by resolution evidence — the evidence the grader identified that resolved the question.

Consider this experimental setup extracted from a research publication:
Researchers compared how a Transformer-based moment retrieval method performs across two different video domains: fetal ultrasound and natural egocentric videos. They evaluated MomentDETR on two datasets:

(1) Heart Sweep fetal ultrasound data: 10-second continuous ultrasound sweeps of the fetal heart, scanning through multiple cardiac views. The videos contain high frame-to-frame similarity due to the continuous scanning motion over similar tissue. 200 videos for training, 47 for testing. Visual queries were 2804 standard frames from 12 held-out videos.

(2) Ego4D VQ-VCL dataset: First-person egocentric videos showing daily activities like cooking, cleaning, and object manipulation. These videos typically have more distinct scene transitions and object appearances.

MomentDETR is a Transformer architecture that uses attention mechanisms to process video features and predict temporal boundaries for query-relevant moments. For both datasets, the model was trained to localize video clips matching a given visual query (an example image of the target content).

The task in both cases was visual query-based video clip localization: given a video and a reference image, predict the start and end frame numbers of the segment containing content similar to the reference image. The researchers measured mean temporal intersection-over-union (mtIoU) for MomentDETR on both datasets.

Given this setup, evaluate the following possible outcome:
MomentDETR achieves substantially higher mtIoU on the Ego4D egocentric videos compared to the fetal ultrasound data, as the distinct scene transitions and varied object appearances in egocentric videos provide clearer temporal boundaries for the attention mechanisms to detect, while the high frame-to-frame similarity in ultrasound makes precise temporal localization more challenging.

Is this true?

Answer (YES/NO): YES